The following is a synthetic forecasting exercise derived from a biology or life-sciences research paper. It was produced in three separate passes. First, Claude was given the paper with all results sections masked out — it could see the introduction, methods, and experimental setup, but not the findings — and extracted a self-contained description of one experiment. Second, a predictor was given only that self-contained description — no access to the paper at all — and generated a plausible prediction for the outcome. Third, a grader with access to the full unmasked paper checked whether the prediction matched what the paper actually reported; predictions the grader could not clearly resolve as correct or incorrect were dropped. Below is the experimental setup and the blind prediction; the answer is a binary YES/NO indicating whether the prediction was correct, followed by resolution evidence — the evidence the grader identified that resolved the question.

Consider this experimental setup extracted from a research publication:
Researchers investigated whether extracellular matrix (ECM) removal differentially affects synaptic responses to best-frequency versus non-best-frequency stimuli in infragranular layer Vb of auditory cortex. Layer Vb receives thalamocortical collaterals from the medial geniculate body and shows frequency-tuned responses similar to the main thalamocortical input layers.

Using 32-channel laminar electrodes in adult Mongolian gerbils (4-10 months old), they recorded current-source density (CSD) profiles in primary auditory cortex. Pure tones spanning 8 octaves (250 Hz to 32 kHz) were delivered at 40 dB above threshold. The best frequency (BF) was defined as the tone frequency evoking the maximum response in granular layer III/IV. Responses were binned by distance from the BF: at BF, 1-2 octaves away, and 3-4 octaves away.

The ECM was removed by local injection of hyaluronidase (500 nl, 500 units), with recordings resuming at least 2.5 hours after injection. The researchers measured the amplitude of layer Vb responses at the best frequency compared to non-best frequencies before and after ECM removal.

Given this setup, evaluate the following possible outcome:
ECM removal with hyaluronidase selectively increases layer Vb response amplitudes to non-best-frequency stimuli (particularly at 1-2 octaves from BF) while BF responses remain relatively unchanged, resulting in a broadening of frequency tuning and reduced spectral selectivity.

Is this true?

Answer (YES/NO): NO